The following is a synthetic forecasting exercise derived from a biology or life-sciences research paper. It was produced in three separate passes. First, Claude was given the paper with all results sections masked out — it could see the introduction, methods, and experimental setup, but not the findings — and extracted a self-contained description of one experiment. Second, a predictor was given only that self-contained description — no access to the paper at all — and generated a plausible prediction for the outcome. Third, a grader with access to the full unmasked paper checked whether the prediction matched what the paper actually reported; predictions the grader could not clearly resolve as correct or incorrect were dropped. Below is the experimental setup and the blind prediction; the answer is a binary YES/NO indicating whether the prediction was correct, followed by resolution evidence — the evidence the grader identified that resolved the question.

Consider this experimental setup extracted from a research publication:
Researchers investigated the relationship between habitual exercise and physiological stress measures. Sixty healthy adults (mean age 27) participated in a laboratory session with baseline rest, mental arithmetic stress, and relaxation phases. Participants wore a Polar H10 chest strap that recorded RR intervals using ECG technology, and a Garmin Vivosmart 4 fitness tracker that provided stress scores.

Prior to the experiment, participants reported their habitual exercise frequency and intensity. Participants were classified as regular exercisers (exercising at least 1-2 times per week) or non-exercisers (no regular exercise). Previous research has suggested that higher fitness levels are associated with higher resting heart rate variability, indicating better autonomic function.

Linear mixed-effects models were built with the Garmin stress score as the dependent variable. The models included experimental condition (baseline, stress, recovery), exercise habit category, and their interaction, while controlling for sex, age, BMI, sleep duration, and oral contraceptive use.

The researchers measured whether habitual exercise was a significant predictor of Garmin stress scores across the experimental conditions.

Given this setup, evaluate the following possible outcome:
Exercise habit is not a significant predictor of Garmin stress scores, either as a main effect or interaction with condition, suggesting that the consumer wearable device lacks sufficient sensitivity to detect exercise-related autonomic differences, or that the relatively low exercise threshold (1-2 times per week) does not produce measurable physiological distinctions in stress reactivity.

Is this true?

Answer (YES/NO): NO